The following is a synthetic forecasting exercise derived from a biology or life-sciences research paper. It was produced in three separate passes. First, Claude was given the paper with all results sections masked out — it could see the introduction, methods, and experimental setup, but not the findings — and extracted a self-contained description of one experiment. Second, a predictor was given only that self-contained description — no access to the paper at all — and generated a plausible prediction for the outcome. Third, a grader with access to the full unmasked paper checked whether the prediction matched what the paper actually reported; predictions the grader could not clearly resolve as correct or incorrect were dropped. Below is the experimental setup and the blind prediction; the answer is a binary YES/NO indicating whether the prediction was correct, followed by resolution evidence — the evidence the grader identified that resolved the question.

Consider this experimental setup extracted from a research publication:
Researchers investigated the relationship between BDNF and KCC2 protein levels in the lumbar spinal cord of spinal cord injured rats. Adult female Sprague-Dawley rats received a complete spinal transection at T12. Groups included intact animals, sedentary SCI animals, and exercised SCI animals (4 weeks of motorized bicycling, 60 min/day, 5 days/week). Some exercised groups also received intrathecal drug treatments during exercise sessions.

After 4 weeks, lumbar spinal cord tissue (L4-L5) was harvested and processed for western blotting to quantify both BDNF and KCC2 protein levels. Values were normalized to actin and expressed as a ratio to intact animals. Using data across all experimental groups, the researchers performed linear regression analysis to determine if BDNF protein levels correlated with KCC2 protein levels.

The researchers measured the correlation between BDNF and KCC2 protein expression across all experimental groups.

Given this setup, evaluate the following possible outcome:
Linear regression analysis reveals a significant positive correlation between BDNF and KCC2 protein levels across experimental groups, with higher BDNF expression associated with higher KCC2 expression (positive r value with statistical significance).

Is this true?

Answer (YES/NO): YES